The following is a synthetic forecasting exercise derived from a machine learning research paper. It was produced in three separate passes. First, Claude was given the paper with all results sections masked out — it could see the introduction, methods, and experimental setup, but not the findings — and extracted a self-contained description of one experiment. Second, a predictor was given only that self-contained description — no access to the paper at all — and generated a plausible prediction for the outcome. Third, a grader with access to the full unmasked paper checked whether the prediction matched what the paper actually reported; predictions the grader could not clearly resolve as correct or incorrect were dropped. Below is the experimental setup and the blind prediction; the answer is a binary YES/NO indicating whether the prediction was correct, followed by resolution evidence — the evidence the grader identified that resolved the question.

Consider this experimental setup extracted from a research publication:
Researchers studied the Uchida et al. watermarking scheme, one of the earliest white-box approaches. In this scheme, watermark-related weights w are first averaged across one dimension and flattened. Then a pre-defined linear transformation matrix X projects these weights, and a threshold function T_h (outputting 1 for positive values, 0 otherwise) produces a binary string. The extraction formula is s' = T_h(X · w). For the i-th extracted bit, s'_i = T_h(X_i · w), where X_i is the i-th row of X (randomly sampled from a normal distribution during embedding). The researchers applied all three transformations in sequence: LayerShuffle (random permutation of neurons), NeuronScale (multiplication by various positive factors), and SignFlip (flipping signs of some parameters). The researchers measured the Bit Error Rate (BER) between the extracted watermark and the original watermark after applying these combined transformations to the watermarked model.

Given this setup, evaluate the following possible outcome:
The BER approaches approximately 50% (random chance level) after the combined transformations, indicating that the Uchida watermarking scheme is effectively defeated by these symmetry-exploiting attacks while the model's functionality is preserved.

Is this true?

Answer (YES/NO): YES